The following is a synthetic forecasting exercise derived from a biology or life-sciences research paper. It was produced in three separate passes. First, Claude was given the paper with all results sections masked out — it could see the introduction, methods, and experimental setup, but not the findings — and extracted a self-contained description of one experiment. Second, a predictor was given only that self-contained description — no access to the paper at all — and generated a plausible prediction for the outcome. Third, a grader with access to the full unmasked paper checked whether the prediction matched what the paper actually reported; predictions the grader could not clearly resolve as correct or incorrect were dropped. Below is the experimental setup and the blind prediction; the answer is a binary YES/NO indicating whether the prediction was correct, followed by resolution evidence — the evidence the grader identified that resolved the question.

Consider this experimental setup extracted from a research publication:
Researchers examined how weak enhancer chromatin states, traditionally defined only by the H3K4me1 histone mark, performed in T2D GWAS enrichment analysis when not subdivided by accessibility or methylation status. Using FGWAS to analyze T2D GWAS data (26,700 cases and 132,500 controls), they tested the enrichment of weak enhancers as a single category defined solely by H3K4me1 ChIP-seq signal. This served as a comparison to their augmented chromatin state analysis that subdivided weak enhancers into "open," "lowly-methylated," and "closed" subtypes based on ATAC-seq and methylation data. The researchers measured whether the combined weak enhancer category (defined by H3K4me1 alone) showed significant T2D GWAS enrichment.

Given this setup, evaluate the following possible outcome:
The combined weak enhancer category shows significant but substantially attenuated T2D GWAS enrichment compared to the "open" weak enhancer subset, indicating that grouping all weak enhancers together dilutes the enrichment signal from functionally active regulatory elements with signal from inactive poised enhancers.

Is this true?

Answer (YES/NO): NO